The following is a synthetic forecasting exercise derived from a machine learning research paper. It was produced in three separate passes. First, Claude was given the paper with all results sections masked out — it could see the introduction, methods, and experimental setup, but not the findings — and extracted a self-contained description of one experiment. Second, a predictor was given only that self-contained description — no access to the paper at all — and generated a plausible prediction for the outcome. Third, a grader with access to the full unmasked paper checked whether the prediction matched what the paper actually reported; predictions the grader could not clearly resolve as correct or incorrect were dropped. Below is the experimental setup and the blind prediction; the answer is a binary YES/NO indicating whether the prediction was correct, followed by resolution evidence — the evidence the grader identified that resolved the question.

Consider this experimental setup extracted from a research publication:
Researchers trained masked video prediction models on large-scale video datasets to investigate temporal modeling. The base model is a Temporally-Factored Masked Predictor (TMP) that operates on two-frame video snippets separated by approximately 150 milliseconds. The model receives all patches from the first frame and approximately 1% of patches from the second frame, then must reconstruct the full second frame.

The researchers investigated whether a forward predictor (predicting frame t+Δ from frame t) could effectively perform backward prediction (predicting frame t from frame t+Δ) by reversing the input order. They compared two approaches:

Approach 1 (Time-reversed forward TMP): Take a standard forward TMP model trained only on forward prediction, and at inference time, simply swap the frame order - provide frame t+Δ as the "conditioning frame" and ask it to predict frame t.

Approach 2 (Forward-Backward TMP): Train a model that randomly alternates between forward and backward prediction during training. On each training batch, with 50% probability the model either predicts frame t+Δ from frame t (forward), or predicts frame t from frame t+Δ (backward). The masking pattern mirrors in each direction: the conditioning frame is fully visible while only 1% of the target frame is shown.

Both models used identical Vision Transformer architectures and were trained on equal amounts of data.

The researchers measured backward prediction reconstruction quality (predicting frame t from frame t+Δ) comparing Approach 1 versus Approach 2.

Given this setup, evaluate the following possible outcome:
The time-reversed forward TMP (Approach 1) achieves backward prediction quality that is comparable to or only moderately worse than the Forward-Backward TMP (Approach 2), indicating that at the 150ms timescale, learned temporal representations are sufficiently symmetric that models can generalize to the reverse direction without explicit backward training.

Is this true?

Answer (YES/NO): NO